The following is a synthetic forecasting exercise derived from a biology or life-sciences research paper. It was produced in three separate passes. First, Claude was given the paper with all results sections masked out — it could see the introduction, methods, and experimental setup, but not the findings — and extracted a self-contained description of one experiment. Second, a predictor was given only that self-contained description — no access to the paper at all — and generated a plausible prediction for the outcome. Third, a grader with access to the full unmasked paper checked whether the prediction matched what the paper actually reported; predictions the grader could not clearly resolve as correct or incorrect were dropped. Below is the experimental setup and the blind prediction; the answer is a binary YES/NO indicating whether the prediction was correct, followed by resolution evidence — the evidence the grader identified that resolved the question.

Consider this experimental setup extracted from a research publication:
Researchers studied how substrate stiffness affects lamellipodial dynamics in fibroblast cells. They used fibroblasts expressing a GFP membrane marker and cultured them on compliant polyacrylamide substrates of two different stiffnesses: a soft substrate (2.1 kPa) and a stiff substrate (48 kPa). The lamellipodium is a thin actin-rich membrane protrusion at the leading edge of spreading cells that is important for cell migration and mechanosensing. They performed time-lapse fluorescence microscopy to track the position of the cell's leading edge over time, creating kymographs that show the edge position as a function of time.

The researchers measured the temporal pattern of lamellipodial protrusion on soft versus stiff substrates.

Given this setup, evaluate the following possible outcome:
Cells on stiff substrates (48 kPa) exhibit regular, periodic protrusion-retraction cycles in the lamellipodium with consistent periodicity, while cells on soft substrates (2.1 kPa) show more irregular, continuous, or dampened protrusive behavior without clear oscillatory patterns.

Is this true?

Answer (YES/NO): NO